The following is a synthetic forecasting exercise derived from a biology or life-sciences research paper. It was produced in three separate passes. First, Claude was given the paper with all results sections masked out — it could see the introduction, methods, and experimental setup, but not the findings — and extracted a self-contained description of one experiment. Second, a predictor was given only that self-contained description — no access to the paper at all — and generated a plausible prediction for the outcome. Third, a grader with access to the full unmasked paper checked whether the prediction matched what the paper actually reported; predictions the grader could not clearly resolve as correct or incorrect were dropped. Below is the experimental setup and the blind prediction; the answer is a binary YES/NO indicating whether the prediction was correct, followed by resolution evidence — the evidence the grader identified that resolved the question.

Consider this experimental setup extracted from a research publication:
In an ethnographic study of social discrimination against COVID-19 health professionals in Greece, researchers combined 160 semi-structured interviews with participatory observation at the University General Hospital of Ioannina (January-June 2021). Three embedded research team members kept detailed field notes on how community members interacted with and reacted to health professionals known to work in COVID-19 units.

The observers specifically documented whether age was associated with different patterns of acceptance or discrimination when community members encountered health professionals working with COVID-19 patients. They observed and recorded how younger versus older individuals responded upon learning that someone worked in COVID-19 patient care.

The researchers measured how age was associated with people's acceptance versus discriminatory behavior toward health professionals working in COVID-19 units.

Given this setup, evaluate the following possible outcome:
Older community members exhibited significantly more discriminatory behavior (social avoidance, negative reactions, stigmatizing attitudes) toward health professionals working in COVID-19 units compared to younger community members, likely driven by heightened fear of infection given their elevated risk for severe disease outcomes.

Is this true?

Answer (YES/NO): YES